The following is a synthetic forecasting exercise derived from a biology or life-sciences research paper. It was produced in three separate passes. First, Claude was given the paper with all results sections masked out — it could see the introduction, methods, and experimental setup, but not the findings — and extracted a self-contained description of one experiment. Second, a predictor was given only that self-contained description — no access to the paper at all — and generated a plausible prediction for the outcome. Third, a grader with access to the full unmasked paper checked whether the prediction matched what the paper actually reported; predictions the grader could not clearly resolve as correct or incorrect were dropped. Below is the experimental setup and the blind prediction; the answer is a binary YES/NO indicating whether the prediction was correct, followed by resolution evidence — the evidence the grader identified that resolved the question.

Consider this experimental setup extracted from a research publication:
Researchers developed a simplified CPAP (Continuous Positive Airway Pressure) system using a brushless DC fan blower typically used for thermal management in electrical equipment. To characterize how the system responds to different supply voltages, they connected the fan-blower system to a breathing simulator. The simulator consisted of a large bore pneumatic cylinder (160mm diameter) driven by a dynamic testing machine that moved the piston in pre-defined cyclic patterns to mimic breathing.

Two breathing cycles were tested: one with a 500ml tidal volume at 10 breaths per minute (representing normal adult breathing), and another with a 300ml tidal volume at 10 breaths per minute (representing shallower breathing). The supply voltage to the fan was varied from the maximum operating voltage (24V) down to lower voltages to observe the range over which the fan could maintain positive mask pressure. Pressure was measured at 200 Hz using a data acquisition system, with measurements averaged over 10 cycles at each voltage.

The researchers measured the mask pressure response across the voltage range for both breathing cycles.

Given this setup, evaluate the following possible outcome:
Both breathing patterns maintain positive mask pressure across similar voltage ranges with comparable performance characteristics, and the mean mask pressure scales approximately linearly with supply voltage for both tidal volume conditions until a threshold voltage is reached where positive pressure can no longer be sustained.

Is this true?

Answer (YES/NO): NO